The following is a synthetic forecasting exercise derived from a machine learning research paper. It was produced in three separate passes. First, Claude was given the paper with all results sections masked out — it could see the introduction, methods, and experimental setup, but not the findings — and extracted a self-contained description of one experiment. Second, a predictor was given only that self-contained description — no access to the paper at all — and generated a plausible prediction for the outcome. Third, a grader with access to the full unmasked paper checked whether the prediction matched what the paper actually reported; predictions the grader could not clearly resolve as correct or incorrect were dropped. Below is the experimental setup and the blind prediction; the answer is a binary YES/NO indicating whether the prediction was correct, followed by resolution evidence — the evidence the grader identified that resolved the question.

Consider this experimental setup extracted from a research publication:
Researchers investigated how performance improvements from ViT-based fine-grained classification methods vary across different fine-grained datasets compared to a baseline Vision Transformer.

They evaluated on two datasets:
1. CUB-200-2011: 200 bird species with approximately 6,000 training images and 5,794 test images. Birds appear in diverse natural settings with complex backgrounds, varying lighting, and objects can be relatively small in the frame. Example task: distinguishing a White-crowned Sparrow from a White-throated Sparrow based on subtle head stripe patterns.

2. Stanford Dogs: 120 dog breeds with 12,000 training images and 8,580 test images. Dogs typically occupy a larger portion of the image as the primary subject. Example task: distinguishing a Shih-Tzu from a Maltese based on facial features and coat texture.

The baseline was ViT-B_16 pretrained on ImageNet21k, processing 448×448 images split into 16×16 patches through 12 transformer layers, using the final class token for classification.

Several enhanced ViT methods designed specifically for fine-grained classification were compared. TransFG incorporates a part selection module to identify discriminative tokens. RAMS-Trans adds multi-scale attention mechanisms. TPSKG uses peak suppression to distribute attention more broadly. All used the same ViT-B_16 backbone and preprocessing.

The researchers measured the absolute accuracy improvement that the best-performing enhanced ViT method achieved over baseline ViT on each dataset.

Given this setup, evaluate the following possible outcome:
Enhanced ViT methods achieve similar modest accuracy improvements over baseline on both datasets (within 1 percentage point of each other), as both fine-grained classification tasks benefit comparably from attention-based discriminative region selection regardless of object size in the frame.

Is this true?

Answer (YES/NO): NO